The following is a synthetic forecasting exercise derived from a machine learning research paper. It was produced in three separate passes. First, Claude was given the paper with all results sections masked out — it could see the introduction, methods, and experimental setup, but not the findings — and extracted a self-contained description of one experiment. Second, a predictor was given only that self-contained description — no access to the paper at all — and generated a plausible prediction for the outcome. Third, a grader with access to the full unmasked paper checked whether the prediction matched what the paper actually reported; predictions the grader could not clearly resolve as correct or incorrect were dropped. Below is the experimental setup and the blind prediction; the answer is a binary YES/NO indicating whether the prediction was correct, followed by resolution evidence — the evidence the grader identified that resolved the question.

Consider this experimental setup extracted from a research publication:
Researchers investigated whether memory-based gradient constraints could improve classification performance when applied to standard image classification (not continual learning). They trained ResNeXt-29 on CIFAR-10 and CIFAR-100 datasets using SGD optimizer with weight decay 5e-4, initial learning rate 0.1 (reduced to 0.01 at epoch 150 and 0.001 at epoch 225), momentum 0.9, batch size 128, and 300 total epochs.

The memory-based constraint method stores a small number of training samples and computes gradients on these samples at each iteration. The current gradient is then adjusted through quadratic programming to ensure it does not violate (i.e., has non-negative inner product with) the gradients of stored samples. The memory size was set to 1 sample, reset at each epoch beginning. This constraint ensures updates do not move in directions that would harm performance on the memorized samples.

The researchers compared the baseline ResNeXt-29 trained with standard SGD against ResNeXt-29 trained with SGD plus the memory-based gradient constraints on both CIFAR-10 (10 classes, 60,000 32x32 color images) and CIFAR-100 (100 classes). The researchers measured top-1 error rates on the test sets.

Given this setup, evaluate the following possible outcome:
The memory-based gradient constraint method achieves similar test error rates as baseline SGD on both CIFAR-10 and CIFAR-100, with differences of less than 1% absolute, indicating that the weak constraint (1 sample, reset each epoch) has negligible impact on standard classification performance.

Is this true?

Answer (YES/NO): NO